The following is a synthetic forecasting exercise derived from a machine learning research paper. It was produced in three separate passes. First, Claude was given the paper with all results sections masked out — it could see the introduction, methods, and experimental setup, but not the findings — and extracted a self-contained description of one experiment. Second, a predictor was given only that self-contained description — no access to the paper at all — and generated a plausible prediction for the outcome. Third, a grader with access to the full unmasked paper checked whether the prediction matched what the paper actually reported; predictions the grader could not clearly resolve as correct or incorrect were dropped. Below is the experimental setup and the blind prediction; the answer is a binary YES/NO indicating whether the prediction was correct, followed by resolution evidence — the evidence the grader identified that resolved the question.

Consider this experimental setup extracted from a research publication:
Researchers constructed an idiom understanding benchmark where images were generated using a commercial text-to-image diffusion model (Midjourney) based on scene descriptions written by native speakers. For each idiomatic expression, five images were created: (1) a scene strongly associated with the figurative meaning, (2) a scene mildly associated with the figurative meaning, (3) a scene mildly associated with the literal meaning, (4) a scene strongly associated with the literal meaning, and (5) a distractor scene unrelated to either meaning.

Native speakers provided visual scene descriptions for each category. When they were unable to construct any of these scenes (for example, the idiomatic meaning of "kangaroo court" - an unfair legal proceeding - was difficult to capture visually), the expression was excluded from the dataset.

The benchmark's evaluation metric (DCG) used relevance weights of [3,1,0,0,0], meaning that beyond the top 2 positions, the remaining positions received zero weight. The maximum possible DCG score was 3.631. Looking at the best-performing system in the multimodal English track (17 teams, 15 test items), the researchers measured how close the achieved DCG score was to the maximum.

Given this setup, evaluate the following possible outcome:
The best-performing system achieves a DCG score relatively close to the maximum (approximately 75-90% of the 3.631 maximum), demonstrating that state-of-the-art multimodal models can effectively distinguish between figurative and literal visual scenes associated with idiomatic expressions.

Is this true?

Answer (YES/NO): NO